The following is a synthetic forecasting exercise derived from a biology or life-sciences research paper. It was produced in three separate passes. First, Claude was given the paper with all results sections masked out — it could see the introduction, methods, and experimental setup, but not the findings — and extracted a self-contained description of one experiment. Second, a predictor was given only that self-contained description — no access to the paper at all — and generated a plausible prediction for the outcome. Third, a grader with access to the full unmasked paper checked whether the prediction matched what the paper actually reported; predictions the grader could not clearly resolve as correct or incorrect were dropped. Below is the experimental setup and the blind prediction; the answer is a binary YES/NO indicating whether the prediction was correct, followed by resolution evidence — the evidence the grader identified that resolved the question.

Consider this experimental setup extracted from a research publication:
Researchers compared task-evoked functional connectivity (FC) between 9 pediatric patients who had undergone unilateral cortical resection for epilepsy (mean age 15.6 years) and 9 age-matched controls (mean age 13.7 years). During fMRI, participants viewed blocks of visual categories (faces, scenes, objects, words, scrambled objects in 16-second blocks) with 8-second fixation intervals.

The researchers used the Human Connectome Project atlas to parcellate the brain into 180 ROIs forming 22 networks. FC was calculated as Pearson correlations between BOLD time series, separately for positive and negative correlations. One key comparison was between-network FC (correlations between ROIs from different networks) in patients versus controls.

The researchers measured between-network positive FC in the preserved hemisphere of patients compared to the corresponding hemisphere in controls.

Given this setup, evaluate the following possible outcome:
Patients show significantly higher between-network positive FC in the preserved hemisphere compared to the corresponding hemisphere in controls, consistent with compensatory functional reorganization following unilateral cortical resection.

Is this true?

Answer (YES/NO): NO